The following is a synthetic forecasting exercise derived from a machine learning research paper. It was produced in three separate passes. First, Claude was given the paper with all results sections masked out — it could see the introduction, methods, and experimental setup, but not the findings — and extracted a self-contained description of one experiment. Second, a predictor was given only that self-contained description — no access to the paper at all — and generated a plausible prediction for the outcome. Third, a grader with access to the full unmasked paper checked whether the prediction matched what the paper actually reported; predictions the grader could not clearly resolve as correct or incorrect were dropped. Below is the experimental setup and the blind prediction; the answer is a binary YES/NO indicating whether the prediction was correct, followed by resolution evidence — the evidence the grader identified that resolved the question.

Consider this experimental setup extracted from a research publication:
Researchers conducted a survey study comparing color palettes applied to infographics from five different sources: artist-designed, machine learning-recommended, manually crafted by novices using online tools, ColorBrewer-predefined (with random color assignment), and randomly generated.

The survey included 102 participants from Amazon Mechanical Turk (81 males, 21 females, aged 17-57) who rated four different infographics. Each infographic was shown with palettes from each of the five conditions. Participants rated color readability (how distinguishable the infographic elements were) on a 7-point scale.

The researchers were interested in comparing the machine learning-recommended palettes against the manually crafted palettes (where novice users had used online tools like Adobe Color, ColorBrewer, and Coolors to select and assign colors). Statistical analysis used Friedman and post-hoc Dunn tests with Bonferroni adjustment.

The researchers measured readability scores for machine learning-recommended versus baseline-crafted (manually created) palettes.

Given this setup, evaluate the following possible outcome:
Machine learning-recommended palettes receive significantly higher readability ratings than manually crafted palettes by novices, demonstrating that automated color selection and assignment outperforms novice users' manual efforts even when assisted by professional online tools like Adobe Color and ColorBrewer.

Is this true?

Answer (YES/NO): YES